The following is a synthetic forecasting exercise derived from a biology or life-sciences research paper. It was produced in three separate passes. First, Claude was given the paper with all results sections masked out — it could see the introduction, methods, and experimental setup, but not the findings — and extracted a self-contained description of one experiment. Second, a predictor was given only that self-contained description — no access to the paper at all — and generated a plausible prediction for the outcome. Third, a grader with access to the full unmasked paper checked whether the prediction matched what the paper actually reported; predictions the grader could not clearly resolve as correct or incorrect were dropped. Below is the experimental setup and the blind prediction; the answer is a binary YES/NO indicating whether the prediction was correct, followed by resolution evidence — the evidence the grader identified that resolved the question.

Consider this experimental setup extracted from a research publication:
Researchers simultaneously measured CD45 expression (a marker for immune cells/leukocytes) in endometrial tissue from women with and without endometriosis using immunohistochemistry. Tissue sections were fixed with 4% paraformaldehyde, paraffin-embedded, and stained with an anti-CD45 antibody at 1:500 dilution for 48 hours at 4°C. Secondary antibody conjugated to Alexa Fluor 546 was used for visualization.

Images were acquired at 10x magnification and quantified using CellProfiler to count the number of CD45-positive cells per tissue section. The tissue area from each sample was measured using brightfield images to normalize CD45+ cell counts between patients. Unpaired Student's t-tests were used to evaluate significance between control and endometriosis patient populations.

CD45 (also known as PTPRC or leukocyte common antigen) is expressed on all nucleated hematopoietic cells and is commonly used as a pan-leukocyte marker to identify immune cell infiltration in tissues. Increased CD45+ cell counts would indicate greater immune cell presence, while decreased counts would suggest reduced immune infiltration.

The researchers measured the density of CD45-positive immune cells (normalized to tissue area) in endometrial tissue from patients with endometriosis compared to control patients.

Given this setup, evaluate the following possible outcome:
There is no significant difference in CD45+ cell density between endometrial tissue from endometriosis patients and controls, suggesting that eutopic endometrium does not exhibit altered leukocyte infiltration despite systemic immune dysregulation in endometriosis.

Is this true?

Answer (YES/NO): YES